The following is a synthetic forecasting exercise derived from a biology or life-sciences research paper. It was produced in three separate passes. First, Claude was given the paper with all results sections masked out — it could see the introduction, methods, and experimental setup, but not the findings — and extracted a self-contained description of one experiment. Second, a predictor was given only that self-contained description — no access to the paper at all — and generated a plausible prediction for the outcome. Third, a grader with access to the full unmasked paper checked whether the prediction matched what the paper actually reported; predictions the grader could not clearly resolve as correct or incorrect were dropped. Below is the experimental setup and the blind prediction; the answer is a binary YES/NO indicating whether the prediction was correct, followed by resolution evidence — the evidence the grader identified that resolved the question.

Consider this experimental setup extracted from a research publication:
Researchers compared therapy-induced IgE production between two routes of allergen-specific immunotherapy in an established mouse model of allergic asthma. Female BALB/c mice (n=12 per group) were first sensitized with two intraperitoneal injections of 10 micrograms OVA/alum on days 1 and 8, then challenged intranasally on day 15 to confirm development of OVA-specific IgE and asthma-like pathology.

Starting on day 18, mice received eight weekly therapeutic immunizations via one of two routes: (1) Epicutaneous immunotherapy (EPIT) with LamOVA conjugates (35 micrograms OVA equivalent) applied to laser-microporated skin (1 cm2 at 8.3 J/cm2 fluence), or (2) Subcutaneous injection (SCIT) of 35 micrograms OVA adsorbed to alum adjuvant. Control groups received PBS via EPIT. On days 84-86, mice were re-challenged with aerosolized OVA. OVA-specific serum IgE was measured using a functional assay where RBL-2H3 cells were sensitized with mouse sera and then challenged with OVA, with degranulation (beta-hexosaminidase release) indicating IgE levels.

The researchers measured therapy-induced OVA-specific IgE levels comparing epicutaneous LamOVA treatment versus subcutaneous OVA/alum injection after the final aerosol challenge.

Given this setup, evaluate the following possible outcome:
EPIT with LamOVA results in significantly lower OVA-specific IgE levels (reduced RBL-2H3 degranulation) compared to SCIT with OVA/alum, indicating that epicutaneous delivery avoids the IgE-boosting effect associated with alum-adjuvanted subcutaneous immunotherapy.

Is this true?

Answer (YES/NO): NO